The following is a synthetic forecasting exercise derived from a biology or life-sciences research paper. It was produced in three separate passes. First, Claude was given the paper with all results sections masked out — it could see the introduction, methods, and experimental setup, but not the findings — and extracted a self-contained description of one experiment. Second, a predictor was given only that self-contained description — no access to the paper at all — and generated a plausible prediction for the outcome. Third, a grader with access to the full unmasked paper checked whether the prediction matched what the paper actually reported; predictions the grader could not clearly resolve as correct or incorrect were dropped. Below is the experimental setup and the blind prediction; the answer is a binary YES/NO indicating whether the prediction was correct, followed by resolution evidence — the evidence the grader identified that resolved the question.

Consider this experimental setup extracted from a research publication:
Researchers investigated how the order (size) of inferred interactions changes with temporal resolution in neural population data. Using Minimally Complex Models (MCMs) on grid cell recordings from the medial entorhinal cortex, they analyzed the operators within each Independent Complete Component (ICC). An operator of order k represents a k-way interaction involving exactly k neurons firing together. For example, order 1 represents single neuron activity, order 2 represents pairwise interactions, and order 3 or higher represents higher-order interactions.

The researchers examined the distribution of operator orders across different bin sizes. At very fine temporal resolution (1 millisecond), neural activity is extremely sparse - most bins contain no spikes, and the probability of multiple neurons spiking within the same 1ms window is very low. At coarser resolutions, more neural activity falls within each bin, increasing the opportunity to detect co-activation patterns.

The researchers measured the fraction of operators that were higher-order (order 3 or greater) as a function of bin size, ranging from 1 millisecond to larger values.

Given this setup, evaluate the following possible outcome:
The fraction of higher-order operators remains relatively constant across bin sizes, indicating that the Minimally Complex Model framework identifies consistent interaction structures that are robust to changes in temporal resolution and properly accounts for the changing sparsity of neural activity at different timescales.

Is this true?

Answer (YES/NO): NO